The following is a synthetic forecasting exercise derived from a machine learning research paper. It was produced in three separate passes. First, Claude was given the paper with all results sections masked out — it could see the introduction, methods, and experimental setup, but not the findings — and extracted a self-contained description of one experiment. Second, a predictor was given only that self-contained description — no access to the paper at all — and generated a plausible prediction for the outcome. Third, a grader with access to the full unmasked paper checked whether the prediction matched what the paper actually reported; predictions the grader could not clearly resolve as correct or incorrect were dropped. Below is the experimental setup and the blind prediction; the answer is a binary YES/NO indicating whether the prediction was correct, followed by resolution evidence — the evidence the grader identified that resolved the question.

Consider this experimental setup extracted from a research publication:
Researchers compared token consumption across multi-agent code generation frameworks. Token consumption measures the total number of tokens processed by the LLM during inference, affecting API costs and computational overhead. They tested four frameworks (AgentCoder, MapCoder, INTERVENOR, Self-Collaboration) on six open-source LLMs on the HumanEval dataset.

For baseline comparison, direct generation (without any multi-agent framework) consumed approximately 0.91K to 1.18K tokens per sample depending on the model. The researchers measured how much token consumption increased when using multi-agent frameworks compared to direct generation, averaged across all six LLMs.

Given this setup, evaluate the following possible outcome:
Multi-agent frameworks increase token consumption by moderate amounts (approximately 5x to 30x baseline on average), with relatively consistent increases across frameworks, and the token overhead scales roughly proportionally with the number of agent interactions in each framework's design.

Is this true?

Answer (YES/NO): NO